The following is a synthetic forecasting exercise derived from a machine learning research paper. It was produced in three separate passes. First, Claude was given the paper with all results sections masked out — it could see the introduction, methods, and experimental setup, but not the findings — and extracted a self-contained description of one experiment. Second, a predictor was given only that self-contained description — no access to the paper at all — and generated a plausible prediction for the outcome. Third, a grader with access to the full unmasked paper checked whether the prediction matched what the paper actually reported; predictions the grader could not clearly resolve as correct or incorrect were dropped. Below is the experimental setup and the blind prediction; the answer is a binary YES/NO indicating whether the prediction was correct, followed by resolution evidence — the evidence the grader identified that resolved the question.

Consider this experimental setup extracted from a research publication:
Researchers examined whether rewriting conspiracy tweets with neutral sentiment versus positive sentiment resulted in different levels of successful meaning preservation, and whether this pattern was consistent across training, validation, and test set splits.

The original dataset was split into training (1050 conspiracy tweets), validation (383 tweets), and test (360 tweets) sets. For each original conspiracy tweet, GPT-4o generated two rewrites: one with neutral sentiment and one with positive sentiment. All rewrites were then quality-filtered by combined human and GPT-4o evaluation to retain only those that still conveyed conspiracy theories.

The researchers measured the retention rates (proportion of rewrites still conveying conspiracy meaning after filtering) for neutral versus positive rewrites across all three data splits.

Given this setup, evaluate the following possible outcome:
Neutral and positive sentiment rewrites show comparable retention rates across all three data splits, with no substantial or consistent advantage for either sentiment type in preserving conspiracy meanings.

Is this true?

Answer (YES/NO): NO